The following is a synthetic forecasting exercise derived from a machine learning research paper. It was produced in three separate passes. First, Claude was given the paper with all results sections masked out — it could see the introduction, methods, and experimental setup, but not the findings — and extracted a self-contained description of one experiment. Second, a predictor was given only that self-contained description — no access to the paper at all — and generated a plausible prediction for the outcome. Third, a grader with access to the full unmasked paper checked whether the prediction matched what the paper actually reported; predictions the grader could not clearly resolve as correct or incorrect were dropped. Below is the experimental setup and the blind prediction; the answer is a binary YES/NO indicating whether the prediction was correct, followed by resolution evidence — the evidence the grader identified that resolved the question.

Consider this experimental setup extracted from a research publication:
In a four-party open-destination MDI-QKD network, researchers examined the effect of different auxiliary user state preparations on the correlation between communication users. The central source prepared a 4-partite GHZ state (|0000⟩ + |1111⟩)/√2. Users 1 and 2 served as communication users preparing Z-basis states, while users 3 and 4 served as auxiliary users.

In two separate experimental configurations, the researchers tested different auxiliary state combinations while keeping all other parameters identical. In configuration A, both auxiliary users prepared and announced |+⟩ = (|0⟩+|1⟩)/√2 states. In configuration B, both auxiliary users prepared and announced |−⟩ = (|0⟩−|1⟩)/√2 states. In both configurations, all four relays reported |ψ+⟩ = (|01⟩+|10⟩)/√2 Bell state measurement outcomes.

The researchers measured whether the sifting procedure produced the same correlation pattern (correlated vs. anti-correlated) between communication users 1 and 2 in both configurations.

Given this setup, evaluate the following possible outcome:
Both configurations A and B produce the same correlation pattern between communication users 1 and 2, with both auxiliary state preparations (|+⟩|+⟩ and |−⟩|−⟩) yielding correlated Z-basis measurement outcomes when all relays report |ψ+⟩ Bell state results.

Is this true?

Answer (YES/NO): YES